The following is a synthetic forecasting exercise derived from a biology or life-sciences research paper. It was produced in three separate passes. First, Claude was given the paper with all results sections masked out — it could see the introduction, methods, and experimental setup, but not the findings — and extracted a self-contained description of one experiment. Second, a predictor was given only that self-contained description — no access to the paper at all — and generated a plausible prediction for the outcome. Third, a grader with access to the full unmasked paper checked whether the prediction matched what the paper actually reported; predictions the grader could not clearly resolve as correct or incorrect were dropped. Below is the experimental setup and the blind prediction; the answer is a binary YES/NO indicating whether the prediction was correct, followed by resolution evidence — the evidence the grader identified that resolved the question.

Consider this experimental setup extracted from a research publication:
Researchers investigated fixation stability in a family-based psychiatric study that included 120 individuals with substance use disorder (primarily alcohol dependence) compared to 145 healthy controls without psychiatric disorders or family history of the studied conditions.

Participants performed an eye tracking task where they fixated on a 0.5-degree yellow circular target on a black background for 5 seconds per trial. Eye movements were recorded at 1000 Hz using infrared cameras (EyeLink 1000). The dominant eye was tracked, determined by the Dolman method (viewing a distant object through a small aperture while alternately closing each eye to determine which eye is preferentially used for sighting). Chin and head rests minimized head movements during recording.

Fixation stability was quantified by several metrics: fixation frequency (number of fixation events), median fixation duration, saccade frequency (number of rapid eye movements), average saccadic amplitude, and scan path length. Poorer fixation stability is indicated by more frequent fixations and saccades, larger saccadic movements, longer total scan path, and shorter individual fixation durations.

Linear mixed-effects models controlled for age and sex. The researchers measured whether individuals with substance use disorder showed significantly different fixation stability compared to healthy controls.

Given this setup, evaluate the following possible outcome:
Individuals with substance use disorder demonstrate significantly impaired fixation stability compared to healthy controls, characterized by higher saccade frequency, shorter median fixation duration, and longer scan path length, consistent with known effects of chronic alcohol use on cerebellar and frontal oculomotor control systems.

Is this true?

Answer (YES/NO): NO